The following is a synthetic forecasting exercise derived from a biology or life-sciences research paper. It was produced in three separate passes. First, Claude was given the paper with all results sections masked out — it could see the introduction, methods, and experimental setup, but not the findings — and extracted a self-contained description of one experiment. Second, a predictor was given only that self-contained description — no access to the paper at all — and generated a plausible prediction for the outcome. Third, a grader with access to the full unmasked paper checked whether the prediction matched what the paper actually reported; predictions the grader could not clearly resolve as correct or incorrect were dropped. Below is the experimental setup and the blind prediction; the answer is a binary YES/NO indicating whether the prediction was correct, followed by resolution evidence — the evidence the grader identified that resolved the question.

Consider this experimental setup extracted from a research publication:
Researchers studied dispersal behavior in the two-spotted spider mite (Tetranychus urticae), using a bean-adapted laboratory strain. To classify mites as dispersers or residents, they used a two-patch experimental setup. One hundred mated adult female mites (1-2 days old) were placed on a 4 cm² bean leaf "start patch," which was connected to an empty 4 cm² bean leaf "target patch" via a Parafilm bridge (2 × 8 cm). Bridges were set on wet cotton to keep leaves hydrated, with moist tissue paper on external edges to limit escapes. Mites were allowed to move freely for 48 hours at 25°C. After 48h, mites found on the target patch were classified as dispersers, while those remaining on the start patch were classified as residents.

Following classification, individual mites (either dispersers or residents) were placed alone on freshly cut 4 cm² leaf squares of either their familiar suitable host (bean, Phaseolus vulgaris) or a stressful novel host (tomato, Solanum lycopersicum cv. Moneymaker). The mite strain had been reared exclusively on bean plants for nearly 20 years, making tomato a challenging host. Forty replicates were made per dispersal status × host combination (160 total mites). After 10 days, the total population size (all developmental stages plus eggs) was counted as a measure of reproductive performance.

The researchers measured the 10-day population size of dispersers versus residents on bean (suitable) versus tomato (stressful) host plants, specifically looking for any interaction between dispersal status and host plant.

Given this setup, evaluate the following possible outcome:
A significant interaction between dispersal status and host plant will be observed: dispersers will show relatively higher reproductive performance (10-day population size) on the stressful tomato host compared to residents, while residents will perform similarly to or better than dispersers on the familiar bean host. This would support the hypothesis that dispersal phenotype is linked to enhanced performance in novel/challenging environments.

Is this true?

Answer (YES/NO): NO